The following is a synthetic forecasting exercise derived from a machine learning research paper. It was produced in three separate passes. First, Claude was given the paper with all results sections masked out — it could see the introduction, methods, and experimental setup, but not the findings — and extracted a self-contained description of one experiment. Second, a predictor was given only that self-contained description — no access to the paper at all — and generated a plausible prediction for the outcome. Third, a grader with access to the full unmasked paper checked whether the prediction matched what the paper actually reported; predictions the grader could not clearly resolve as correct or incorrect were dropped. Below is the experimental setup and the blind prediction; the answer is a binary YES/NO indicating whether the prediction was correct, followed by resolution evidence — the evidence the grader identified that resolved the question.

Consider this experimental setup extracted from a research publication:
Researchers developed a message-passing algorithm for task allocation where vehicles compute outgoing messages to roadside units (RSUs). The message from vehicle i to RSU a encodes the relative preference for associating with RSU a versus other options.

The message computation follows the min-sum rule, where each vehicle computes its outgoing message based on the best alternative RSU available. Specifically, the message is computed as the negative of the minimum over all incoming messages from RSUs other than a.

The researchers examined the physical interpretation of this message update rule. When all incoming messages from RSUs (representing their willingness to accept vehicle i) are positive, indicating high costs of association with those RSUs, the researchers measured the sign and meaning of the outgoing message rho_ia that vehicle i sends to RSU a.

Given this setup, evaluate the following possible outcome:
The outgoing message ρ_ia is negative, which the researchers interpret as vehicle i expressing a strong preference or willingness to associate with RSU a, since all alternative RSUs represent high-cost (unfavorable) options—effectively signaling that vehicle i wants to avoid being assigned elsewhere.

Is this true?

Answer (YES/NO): NO